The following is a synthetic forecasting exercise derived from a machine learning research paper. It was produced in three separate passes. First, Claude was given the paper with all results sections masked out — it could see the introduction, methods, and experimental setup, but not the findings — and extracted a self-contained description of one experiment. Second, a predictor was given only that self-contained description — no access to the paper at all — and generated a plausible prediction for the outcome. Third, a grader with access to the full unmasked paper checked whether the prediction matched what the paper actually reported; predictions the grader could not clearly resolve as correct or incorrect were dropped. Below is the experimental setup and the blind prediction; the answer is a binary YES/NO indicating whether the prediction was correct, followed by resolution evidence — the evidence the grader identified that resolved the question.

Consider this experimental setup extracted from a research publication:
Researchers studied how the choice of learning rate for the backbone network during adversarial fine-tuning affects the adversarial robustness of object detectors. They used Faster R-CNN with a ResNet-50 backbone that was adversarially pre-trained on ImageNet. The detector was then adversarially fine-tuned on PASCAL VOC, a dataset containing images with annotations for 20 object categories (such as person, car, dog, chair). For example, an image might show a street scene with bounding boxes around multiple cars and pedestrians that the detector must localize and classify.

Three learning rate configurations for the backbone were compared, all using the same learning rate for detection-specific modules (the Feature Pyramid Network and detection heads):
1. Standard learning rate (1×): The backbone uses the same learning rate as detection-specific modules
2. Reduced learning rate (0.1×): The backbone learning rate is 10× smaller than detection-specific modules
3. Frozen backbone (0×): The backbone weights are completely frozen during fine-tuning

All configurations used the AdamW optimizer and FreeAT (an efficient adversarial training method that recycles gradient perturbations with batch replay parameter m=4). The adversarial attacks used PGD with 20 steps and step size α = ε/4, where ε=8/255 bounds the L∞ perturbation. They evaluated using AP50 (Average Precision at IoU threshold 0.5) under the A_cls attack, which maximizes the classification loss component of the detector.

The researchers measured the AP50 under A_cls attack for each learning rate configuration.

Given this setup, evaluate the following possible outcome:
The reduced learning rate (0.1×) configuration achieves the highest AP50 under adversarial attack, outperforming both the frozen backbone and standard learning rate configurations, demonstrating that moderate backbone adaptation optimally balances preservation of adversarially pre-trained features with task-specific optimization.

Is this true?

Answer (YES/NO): YES